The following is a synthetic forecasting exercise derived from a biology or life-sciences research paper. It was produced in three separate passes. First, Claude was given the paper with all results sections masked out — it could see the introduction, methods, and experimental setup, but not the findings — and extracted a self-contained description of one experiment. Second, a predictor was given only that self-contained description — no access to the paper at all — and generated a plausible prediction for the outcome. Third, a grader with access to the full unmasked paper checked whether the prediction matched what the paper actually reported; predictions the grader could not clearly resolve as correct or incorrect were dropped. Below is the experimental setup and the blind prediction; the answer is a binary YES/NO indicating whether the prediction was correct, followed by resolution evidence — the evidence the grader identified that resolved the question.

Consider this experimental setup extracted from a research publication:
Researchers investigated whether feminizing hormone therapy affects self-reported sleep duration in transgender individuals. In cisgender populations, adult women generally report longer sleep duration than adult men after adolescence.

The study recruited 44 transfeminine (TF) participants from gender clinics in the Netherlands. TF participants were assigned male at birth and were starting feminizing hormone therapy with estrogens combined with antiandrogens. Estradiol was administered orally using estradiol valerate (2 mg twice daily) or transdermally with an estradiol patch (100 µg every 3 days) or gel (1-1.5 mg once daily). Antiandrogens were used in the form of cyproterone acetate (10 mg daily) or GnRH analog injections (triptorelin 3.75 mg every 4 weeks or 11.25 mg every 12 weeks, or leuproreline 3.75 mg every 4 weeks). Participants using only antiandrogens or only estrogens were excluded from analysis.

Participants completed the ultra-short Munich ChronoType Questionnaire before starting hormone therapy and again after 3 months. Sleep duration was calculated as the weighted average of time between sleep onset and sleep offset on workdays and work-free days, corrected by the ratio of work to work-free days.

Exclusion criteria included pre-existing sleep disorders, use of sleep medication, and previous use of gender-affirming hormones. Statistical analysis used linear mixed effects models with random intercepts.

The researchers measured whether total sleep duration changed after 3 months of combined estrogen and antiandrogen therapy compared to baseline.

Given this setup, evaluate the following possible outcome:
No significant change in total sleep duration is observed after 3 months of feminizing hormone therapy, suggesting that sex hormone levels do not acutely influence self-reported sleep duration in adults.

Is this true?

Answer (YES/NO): YES